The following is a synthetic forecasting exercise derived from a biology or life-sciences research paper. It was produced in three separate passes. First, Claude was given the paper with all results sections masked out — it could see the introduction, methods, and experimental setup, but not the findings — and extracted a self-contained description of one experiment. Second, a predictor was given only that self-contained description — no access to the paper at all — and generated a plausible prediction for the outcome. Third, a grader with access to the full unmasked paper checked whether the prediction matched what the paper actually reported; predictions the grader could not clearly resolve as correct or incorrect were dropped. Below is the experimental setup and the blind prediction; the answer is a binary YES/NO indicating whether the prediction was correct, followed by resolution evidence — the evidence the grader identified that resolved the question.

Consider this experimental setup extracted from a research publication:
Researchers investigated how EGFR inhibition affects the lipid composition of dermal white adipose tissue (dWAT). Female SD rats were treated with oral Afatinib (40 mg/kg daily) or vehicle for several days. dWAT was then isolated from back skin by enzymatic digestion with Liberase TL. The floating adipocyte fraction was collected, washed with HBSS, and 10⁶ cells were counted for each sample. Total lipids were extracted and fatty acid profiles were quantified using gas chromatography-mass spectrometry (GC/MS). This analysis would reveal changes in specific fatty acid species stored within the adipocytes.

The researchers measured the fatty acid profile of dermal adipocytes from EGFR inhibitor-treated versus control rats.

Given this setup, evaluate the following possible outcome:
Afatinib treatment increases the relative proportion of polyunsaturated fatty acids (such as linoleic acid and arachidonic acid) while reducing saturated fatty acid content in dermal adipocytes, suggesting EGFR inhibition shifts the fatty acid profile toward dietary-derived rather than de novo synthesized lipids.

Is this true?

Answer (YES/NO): NO